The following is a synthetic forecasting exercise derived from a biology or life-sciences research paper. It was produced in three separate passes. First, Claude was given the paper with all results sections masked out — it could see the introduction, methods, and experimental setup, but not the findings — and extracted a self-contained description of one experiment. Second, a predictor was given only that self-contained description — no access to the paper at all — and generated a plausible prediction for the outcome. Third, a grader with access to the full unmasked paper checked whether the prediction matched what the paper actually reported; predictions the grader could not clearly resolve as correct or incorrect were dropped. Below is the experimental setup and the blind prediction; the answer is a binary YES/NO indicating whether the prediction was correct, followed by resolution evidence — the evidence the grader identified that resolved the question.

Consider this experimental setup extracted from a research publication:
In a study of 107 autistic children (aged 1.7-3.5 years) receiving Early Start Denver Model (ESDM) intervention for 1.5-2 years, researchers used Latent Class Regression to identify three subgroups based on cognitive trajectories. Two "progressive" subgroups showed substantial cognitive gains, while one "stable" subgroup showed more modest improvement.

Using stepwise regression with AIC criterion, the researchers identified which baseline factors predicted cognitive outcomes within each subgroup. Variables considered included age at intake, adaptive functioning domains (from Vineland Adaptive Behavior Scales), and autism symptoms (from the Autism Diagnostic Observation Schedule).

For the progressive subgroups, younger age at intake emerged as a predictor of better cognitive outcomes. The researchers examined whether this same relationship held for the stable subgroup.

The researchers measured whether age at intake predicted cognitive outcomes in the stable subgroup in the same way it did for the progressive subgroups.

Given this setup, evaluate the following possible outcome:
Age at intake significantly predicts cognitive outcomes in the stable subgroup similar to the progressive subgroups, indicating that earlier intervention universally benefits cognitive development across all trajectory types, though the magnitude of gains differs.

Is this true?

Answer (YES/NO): NO